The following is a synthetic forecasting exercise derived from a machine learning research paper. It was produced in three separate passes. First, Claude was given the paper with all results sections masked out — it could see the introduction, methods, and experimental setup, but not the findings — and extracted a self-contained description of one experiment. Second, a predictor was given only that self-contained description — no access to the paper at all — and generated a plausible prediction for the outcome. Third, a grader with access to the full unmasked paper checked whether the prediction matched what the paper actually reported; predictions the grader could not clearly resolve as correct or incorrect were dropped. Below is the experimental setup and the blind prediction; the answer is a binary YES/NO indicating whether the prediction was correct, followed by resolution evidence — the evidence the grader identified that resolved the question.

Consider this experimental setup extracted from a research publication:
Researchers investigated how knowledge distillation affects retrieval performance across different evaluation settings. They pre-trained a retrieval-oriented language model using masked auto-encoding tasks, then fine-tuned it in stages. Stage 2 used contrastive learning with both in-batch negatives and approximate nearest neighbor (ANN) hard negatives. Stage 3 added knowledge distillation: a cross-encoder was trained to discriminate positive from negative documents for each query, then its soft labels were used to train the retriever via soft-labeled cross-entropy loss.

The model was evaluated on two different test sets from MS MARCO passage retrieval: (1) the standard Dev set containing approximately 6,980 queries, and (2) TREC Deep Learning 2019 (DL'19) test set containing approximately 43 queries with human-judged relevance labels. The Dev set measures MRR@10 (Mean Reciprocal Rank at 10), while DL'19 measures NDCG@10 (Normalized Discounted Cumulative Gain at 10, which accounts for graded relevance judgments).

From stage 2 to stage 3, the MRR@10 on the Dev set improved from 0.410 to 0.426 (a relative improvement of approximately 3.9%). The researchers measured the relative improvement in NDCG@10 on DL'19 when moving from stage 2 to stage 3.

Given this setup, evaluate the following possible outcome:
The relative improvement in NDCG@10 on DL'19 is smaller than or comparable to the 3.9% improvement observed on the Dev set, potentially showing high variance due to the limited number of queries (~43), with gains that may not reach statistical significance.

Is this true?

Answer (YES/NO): NO